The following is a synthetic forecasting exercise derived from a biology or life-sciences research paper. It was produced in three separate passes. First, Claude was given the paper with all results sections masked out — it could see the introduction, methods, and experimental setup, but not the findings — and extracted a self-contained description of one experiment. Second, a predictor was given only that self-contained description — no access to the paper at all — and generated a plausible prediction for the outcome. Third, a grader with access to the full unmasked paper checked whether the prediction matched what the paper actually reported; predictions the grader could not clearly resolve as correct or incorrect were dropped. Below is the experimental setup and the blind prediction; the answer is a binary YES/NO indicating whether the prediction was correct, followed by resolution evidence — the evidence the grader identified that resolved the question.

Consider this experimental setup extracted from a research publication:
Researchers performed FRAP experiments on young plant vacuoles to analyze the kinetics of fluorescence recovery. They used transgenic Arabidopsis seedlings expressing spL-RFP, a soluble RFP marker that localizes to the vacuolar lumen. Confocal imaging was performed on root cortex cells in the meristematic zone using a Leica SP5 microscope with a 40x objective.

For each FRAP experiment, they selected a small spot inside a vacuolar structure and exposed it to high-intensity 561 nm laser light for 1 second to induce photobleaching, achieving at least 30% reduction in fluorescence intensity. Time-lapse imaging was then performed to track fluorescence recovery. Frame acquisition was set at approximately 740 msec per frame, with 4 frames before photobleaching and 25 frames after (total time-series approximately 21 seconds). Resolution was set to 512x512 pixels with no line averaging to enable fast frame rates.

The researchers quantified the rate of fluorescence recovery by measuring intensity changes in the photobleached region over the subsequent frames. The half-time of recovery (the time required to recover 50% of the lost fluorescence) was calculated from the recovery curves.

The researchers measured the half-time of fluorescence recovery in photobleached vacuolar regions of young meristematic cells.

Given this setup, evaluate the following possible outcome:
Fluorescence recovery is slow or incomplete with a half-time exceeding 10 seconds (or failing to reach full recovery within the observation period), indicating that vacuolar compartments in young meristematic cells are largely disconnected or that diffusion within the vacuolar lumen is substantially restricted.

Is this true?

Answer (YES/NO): NO